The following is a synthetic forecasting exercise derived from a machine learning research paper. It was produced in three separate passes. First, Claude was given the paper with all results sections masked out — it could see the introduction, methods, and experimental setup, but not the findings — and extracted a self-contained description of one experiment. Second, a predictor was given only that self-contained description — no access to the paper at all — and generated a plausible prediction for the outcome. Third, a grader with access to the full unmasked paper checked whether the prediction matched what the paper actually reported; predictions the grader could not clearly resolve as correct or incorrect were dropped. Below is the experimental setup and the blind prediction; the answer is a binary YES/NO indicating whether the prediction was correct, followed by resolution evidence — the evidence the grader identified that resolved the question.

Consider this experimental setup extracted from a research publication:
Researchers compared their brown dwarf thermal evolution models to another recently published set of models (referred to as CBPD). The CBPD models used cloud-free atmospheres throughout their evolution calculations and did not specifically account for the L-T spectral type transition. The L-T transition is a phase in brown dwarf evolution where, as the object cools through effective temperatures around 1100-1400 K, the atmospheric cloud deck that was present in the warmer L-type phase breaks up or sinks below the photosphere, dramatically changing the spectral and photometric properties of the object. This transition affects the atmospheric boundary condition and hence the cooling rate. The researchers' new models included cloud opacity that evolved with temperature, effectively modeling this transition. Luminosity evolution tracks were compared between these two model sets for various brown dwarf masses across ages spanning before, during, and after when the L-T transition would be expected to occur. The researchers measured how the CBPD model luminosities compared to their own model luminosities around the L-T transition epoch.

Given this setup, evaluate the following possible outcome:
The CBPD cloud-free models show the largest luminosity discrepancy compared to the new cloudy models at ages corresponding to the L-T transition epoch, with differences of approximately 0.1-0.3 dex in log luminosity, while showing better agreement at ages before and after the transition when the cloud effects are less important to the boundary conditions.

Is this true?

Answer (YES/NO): NO